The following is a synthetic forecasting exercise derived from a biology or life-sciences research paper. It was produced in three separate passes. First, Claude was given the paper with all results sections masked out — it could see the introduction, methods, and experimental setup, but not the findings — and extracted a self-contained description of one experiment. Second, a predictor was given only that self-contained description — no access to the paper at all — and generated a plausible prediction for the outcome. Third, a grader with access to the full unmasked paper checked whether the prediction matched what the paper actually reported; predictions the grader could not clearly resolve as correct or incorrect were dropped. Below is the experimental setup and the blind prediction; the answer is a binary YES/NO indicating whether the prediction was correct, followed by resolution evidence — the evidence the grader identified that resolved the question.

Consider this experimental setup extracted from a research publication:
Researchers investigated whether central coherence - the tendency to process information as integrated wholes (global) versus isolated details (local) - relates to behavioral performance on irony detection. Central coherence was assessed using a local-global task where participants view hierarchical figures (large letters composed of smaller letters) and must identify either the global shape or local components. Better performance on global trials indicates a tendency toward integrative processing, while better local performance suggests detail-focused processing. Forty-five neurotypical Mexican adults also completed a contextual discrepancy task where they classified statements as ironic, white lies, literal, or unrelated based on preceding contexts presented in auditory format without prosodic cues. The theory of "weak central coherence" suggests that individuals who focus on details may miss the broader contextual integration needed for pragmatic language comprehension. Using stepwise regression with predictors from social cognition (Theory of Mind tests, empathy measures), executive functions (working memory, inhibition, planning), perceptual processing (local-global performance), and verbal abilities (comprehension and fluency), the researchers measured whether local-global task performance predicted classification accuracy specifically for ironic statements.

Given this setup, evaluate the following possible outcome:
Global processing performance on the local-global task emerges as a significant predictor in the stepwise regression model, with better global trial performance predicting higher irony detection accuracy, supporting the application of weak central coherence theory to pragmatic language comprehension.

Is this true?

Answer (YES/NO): NO